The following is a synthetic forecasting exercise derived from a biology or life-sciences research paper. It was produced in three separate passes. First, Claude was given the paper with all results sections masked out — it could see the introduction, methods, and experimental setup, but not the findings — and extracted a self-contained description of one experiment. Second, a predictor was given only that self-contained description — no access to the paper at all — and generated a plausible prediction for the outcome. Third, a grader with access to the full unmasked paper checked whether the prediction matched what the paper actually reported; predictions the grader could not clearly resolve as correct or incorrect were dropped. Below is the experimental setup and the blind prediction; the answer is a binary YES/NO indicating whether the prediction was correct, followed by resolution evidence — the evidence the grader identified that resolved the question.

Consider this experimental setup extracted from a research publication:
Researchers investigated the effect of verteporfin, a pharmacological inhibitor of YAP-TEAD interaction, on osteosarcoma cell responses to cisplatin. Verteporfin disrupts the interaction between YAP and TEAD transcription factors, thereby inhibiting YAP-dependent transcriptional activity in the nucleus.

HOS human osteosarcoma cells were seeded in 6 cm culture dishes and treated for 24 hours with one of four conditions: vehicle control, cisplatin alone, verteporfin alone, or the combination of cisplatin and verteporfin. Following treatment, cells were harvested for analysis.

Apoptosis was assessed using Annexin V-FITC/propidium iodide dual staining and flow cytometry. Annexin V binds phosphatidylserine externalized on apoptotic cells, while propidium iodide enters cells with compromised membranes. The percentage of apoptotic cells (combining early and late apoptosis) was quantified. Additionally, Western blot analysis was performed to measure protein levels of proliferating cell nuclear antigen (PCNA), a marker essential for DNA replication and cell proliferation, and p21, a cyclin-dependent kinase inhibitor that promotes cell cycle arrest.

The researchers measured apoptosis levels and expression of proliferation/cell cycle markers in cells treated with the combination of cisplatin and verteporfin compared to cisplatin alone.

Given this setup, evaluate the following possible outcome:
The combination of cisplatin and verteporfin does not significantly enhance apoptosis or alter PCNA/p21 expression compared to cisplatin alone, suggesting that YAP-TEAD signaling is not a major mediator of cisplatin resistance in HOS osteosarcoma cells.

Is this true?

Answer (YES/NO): NO